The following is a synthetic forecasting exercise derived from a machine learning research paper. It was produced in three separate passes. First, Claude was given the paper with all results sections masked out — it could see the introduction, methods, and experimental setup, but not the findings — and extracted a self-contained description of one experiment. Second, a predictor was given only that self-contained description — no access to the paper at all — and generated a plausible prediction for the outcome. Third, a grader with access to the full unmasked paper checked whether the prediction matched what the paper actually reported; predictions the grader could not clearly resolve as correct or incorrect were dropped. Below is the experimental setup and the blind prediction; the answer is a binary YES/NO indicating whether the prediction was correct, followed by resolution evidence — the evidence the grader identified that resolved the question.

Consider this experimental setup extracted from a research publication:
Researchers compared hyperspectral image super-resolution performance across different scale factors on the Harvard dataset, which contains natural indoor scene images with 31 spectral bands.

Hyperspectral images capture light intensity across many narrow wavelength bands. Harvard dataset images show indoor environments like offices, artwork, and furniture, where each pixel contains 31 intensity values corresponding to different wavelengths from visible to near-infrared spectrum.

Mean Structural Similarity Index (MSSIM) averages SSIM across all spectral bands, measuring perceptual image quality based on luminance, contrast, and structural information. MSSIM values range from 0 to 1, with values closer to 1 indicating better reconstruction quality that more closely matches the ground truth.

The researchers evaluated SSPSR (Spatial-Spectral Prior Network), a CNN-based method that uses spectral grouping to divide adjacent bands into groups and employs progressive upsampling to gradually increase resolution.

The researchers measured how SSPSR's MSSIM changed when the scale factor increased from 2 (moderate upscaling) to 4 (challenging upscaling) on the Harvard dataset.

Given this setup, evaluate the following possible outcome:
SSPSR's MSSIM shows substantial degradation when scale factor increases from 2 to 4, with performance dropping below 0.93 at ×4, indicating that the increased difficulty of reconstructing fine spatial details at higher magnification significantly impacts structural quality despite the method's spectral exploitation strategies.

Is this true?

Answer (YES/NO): NO